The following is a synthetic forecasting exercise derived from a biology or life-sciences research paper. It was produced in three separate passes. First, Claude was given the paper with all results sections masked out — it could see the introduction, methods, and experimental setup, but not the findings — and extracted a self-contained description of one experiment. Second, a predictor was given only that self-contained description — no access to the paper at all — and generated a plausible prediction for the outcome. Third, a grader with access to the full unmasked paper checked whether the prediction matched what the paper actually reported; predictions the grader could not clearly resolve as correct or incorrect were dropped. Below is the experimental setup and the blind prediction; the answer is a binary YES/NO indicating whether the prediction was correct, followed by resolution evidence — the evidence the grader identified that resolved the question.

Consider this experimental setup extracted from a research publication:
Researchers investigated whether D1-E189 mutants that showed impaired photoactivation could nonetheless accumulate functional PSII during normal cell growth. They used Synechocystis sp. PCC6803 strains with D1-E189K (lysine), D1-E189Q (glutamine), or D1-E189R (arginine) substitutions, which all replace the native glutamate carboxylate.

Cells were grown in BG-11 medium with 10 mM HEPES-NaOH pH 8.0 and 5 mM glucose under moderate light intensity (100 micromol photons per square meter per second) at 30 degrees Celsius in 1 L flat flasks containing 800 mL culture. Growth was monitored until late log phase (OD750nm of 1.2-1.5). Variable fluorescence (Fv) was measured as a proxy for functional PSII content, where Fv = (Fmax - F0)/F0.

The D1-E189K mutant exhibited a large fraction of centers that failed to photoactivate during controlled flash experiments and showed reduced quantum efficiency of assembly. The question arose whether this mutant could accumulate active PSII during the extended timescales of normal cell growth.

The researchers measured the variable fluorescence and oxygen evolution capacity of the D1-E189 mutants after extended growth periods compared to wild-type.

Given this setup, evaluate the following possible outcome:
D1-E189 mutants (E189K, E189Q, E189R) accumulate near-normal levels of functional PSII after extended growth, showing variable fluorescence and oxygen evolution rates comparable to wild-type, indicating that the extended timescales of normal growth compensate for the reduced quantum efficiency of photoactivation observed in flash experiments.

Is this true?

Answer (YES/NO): NO